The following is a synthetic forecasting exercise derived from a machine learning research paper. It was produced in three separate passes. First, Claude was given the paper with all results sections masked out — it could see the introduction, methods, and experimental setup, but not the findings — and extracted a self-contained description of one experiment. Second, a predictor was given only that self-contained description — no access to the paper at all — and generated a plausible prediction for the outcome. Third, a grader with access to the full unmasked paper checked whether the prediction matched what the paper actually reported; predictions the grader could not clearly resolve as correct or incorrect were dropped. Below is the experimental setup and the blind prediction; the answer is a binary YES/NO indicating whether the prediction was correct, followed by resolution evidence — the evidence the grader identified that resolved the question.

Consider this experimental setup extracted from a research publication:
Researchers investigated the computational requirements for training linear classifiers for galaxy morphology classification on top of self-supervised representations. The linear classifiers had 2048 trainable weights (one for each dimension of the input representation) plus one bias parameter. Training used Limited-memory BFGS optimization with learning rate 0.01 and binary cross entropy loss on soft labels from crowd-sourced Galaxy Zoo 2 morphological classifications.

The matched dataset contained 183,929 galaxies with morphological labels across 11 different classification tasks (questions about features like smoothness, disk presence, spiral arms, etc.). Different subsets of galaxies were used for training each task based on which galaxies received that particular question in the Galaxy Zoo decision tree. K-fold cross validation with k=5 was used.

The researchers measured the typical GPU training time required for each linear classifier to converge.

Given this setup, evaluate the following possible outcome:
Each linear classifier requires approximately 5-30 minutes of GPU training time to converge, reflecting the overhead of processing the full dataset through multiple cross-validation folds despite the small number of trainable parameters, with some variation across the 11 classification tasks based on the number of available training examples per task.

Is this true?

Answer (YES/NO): NO